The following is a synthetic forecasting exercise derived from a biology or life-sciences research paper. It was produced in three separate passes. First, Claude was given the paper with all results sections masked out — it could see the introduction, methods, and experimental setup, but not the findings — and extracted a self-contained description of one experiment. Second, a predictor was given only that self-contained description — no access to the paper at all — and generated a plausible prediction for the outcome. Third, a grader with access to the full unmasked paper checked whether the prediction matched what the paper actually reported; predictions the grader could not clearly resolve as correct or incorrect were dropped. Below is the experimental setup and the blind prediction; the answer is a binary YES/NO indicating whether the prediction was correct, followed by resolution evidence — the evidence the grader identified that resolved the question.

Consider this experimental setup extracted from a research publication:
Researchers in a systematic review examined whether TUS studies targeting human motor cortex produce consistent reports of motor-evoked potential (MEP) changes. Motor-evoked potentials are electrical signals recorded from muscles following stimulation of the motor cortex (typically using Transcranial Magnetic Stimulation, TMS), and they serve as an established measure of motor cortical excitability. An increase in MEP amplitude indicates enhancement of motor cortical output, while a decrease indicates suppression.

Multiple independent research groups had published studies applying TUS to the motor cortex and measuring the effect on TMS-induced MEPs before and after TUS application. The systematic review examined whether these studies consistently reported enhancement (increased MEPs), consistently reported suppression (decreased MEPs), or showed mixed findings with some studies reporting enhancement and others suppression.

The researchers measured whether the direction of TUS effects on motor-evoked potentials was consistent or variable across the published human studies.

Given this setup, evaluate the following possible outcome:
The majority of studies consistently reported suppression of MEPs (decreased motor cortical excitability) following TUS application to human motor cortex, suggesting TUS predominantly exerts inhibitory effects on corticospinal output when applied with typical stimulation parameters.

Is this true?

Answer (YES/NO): NO